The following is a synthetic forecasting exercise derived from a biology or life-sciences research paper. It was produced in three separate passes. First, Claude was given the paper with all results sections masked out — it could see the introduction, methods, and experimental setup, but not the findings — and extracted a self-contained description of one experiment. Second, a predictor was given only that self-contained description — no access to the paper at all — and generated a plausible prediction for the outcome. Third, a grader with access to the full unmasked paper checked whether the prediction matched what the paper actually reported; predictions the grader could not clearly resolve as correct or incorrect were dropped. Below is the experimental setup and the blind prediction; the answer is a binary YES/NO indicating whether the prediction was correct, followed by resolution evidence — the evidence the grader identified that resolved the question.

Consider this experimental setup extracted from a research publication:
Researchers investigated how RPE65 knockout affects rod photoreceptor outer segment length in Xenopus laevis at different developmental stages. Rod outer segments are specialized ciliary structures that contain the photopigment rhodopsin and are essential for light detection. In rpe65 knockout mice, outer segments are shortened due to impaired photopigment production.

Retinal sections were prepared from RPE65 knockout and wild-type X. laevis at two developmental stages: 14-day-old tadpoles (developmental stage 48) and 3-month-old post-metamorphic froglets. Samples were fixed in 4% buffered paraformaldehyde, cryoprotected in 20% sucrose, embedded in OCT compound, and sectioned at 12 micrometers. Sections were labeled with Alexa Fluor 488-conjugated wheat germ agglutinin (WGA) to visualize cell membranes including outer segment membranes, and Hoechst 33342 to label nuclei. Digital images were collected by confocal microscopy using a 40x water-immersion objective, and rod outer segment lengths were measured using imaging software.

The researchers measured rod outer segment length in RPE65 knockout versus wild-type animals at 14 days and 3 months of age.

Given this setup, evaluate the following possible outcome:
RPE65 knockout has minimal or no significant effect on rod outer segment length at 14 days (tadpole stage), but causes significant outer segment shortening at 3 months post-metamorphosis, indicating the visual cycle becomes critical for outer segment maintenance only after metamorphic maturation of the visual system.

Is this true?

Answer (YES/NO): YES